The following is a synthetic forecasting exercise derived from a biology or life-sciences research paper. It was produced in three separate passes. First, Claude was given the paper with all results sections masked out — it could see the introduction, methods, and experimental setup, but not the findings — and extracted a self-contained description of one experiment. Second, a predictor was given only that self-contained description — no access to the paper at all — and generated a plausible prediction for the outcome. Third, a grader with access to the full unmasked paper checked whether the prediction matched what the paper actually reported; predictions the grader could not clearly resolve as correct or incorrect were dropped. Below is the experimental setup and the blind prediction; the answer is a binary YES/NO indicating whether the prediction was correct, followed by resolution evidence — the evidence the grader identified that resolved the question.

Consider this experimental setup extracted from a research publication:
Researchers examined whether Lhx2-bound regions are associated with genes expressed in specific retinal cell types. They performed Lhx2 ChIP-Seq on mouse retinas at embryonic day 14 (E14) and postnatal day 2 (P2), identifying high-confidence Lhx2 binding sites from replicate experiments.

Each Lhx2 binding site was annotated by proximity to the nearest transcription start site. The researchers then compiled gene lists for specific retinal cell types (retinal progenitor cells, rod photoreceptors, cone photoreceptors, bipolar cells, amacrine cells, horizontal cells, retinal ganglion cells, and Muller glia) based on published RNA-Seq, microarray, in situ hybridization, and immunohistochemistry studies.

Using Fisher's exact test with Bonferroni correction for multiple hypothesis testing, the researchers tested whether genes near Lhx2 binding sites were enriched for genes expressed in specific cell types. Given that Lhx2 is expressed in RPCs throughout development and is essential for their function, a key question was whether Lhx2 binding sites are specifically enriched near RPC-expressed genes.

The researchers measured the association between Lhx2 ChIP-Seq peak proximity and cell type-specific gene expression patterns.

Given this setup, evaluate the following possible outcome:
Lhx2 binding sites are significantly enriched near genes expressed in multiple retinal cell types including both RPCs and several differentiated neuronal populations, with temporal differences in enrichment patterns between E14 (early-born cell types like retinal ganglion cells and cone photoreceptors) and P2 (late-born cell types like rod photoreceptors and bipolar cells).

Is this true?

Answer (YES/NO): NO